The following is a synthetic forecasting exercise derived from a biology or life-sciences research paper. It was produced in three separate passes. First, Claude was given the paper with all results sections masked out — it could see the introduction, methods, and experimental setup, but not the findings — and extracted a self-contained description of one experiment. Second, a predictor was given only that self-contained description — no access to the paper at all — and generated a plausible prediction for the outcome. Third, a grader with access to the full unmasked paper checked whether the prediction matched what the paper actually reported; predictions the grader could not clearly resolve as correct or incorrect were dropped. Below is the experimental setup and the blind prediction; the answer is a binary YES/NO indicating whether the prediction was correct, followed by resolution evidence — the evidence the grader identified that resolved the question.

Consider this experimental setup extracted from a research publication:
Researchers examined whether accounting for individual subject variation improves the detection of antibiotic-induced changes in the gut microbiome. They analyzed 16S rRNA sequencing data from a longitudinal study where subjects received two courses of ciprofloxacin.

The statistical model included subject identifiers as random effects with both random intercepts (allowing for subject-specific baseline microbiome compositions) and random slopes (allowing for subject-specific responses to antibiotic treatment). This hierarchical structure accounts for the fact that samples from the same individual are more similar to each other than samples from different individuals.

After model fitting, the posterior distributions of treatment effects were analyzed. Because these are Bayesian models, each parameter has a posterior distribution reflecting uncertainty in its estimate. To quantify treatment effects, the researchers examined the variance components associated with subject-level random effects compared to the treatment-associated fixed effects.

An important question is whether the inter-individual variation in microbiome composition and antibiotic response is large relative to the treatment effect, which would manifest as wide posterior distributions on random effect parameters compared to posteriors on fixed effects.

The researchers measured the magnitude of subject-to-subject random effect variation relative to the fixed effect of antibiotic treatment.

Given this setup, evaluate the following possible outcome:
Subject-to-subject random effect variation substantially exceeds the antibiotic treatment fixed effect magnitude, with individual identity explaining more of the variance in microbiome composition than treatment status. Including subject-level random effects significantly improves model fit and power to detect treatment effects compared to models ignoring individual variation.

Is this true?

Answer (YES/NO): YES